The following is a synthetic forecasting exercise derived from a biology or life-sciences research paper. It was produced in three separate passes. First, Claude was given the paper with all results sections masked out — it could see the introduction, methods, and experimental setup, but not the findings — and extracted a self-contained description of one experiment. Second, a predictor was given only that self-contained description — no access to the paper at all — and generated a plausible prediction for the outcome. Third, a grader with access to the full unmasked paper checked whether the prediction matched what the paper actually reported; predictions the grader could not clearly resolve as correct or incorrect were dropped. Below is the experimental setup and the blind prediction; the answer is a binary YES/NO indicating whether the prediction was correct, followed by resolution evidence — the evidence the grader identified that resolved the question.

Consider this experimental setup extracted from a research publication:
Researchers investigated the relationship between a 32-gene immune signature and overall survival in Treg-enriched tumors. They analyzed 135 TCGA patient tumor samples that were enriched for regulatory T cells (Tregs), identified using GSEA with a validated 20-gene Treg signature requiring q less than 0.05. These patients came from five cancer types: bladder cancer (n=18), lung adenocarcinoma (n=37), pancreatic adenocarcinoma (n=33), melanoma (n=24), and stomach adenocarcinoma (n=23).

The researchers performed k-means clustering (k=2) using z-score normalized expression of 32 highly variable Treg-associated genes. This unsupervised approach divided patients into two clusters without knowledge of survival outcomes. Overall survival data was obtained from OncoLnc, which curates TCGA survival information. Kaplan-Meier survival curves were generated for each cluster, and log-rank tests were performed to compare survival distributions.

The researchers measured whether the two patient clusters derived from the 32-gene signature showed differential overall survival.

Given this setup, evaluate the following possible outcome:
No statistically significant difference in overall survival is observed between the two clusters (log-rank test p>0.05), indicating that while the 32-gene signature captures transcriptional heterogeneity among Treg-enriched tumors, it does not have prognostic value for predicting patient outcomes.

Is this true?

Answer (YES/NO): NO